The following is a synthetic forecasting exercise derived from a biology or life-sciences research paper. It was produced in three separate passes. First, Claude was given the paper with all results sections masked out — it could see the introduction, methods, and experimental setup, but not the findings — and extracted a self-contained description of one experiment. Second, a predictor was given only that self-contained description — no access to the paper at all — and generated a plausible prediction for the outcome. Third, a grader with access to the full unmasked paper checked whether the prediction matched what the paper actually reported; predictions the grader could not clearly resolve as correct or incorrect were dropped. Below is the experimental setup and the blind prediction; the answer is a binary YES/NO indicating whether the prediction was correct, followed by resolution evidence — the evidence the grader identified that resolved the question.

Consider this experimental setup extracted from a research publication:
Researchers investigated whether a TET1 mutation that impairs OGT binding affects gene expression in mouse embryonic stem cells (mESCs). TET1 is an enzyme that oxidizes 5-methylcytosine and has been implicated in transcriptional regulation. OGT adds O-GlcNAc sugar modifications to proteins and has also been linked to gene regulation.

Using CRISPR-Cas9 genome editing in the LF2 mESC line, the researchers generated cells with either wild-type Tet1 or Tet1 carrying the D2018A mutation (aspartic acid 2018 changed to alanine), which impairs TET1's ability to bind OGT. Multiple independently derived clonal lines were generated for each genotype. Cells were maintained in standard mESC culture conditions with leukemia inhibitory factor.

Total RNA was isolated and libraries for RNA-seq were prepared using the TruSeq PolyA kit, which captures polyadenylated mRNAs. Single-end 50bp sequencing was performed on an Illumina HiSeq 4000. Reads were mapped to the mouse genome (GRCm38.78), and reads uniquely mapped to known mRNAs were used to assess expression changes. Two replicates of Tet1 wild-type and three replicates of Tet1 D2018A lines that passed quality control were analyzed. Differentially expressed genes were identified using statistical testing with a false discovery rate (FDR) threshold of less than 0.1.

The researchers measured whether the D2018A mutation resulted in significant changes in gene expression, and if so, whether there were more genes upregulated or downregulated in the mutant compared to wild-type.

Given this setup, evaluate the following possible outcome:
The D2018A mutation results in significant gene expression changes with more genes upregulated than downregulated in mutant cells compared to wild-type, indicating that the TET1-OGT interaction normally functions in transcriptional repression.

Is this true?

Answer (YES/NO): NO